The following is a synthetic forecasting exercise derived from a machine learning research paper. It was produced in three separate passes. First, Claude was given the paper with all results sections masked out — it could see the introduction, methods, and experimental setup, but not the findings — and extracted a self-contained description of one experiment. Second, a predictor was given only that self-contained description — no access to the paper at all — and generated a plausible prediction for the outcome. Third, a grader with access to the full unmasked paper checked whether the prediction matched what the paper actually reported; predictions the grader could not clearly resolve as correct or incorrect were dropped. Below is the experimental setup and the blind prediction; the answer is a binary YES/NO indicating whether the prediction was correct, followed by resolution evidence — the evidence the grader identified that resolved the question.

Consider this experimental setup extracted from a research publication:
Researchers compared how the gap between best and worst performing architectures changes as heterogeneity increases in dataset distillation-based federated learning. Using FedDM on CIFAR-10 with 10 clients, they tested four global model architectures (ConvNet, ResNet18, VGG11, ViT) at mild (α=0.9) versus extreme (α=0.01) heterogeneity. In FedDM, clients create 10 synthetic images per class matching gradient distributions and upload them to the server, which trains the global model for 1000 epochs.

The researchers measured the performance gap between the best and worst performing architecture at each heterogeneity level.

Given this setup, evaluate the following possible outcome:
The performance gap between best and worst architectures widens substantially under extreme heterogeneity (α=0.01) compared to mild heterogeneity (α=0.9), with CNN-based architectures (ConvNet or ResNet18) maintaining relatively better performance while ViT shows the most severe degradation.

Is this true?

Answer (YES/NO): NO